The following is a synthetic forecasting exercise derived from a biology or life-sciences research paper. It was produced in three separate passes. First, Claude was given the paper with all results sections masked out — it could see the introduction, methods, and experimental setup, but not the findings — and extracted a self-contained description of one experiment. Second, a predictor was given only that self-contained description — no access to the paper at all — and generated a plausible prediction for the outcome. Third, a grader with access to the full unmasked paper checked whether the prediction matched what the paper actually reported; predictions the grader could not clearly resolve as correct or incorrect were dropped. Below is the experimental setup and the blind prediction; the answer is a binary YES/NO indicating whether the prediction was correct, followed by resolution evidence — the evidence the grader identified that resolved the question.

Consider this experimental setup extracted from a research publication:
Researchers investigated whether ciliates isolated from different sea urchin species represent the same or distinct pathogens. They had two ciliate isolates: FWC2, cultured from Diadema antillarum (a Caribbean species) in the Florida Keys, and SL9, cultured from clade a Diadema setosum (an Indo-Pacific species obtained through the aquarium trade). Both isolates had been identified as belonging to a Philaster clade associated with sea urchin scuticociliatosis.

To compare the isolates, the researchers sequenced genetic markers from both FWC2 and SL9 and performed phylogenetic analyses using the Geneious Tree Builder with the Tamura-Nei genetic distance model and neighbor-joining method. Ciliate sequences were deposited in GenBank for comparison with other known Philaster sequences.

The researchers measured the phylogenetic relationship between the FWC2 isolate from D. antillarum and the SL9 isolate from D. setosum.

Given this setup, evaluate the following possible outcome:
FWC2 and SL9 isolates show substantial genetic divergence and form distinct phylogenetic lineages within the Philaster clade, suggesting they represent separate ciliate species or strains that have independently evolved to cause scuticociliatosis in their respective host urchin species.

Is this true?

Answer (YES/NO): NO